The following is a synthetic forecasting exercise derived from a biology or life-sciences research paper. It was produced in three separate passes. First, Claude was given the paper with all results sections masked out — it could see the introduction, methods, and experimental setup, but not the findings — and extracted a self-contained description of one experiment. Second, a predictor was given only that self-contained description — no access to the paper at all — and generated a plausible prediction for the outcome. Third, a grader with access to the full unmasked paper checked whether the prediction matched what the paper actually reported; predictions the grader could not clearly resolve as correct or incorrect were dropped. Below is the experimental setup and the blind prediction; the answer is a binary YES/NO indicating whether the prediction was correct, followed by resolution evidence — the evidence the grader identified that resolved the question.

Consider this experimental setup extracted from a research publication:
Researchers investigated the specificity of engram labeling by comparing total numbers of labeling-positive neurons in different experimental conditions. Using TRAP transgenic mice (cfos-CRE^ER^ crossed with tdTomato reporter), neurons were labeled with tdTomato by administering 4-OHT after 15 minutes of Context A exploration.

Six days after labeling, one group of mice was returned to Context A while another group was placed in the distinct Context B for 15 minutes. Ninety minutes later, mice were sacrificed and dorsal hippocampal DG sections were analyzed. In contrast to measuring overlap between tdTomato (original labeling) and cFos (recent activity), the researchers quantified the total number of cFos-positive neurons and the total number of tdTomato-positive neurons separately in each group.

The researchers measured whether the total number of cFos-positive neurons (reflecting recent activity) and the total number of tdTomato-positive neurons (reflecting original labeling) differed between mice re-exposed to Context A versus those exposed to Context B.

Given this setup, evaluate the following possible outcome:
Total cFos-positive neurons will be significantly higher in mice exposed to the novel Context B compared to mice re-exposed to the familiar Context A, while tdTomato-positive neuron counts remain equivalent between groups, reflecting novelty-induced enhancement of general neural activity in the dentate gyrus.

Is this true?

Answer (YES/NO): NO